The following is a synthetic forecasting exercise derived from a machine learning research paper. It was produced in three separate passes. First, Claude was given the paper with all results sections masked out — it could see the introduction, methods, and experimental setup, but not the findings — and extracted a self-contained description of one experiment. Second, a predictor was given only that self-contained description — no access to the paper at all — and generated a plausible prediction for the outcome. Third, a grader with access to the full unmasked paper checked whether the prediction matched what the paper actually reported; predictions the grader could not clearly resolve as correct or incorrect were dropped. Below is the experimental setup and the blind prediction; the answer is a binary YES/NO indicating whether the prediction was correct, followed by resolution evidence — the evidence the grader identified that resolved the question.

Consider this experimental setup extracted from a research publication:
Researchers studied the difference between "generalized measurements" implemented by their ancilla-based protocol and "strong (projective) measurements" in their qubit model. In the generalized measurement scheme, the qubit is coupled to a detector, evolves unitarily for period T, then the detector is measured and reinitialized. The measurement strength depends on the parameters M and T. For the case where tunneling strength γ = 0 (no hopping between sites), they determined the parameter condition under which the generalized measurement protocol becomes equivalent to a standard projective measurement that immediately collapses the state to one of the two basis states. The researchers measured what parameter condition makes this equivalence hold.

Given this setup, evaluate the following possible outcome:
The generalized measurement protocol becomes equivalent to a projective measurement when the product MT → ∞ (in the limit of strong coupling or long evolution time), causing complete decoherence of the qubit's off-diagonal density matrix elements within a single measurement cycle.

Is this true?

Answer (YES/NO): NO